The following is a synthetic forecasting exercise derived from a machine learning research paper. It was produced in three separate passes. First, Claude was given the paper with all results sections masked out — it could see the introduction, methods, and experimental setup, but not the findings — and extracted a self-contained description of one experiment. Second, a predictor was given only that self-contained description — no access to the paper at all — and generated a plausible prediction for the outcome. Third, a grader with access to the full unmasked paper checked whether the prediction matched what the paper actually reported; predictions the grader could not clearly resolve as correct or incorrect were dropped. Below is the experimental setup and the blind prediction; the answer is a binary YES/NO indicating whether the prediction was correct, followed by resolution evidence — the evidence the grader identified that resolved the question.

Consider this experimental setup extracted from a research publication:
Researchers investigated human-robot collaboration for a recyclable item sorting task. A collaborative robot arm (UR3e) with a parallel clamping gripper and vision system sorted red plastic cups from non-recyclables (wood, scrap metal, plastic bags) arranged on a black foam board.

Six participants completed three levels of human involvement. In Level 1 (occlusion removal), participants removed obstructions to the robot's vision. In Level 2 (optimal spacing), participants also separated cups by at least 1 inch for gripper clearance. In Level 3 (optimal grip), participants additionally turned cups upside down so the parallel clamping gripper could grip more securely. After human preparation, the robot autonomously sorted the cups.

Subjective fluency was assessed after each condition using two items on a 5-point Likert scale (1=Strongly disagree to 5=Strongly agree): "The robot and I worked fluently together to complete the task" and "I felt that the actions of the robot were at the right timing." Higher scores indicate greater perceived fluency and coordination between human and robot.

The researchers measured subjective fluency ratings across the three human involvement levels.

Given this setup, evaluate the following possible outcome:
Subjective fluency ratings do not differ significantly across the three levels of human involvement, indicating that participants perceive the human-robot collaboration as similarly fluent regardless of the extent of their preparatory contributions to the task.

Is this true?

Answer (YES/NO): NO